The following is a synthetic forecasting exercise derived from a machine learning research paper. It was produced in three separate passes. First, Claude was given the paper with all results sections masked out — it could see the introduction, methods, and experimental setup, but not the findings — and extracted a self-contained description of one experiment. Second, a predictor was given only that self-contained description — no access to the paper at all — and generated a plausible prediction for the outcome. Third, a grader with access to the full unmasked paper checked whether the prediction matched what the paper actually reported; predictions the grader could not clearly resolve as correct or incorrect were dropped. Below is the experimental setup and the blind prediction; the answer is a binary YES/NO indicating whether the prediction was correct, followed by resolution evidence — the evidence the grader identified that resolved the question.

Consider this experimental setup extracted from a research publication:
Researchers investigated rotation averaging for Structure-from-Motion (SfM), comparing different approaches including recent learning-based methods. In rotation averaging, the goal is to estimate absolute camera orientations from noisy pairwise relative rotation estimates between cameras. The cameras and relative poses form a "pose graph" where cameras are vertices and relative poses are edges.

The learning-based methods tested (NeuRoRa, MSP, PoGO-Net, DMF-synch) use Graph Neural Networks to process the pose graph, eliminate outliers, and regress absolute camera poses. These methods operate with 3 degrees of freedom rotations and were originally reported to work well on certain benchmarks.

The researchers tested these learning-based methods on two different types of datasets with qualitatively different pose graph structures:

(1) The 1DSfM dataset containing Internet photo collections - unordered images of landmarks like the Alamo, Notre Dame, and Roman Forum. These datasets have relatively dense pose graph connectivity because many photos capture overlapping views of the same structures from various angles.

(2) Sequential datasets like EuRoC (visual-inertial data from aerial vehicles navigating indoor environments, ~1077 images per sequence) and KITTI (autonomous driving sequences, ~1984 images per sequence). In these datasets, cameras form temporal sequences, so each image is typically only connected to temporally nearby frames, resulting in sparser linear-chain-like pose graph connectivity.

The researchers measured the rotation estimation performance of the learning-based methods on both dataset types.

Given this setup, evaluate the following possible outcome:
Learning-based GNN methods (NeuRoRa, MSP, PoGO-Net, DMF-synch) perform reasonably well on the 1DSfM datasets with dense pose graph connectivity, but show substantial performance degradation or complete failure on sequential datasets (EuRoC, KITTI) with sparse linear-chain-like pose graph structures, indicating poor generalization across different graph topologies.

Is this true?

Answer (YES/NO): YES